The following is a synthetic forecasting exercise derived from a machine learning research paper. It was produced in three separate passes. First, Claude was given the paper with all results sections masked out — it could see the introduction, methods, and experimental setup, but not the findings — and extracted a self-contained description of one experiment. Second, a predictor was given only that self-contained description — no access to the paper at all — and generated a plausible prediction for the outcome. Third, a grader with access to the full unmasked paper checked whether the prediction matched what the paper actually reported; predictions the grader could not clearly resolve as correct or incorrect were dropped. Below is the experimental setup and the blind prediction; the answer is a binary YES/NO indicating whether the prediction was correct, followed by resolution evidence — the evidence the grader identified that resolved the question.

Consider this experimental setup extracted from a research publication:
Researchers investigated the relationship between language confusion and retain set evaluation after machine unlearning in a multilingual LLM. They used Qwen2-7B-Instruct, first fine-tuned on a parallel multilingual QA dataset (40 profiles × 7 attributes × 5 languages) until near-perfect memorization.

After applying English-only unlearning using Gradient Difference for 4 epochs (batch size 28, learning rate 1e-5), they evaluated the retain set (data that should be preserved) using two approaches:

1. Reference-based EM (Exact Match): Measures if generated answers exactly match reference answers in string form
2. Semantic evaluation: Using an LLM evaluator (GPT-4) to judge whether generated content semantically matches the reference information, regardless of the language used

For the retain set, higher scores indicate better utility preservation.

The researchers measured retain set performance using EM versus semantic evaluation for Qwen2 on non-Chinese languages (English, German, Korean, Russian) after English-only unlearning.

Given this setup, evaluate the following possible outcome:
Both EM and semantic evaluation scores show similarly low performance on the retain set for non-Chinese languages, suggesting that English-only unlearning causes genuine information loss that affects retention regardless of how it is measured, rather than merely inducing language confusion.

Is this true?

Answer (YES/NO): NO